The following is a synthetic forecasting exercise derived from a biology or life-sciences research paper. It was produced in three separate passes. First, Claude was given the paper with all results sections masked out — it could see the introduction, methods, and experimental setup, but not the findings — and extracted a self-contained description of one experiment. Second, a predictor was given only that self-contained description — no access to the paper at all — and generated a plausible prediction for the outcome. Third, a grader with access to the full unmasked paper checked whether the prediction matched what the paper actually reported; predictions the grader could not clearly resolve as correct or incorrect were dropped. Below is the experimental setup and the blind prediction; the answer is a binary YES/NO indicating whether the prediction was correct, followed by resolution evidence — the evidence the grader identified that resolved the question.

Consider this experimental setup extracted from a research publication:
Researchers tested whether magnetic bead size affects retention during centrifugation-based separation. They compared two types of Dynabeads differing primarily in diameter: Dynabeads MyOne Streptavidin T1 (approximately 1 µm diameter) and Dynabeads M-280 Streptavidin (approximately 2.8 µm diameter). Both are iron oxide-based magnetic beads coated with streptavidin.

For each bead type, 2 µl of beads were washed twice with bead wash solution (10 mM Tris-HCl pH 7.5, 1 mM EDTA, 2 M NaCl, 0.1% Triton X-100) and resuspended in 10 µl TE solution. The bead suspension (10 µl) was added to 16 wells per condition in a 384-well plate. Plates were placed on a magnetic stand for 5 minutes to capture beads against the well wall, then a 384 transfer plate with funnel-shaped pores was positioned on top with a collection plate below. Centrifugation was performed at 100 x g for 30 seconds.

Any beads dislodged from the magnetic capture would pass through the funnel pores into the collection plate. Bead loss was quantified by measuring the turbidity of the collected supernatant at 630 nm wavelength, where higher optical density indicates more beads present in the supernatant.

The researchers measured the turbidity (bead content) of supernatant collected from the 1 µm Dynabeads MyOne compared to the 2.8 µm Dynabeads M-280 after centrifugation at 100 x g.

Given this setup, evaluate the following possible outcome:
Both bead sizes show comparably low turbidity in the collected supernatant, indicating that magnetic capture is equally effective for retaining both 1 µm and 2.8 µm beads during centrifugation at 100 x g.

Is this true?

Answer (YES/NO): NO